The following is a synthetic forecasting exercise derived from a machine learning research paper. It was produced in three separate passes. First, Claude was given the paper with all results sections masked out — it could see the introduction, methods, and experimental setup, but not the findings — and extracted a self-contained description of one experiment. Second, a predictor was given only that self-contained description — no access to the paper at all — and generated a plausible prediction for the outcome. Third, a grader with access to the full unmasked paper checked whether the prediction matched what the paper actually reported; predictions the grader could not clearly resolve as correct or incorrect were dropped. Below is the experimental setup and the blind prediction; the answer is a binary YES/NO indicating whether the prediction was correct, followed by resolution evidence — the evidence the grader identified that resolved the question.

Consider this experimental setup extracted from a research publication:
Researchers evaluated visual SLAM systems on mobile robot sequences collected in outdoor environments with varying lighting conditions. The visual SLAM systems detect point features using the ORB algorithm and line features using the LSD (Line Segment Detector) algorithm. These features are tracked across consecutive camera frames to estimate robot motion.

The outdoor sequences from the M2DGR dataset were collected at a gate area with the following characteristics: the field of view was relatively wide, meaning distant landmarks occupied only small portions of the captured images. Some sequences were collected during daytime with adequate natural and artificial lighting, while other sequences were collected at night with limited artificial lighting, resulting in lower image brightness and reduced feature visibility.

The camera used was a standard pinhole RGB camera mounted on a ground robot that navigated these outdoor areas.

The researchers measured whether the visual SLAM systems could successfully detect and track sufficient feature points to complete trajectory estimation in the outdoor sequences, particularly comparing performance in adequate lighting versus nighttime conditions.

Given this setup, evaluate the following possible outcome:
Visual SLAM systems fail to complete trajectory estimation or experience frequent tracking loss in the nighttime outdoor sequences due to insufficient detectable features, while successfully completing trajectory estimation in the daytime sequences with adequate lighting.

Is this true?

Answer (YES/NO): NO